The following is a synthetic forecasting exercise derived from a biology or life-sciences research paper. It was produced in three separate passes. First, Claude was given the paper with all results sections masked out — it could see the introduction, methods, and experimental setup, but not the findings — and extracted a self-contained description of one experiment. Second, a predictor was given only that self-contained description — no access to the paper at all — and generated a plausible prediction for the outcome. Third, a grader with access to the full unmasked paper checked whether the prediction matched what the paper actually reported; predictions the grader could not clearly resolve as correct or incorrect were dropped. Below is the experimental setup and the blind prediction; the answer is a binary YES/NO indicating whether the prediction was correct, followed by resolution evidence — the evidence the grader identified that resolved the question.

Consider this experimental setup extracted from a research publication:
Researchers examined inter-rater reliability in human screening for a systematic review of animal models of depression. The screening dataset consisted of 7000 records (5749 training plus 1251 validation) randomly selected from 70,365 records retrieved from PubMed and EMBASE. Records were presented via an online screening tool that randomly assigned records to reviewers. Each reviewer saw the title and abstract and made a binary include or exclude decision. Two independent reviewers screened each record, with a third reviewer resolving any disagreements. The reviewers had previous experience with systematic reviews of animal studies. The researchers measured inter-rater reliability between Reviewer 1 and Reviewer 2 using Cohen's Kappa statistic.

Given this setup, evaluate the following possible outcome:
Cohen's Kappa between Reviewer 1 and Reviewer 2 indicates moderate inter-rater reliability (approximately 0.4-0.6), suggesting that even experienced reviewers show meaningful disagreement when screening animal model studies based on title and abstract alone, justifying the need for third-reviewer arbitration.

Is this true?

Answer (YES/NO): NO